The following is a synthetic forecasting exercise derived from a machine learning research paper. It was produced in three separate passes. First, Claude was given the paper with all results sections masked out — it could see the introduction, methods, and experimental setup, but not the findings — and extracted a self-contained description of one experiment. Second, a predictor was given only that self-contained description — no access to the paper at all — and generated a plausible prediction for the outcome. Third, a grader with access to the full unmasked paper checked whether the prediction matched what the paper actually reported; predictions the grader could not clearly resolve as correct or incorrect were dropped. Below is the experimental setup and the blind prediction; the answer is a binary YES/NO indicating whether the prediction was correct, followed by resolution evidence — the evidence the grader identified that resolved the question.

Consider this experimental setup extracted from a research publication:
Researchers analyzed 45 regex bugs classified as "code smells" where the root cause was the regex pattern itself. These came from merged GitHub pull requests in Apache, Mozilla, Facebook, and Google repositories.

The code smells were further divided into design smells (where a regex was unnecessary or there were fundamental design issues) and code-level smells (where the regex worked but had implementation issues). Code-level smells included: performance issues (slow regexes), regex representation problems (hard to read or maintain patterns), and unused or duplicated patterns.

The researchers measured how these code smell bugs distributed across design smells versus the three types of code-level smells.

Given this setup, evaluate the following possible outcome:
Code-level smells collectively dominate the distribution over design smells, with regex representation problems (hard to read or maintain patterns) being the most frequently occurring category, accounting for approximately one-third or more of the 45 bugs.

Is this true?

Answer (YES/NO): NO